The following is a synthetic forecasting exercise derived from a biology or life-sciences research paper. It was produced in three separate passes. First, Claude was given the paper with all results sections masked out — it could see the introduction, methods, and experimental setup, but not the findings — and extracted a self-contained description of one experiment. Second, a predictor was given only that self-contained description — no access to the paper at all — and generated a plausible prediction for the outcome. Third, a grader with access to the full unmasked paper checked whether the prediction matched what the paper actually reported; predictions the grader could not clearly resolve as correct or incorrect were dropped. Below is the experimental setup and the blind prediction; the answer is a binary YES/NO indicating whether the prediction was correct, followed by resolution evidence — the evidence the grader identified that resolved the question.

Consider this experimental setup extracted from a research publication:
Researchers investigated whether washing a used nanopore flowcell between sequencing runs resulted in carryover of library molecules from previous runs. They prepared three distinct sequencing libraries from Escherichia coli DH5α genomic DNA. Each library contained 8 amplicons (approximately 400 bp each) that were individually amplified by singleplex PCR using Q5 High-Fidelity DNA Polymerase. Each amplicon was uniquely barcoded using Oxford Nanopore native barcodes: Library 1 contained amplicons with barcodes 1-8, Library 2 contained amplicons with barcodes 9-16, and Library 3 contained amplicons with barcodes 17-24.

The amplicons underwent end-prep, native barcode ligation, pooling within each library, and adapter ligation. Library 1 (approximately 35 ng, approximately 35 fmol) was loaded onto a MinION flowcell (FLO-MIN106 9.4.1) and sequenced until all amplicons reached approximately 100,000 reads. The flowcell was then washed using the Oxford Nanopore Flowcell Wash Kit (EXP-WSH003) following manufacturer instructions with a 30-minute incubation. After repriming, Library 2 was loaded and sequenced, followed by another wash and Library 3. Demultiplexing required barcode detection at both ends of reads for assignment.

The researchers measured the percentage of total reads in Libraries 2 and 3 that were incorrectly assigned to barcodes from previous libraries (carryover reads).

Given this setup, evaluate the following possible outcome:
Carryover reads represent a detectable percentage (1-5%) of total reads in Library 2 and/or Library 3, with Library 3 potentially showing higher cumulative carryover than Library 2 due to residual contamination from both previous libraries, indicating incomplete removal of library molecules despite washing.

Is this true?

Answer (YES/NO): NO